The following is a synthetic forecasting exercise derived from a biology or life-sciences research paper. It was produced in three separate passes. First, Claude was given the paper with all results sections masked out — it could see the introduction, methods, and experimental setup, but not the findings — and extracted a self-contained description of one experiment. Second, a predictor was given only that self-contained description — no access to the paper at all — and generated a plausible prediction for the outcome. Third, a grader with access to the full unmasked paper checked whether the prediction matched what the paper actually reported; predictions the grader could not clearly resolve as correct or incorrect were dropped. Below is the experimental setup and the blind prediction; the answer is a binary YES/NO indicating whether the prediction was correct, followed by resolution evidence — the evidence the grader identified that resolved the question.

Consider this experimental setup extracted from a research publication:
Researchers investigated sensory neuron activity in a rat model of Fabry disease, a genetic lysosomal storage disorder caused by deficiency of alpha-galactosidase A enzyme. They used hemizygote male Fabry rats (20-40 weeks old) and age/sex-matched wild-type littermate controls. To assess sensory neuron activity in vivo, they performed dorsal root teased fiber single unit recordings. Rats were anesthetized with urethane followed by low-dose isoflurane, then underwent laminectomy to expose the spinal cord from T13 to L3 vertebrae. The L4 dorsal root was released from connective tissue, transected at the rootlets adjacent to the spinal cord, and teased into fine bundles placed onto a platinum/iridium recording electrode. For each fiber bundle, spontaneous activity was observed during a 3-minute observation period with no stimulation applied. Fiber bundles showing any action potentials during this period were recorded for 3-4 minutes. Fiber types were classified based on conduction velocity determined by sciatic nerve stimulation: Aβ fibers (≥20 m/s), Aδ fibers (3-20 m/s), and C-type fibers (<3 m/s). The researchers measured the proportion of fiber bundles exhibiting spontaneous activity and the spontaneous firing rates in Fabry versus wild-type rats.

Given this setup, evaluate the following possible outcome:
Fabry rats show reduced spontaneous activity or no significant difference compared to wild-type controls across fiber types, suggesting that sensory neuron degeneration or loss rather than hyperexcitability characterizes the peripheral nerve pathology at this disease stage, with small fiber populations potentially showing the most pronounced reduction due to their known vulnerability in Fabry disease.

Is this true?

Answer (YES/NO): NO